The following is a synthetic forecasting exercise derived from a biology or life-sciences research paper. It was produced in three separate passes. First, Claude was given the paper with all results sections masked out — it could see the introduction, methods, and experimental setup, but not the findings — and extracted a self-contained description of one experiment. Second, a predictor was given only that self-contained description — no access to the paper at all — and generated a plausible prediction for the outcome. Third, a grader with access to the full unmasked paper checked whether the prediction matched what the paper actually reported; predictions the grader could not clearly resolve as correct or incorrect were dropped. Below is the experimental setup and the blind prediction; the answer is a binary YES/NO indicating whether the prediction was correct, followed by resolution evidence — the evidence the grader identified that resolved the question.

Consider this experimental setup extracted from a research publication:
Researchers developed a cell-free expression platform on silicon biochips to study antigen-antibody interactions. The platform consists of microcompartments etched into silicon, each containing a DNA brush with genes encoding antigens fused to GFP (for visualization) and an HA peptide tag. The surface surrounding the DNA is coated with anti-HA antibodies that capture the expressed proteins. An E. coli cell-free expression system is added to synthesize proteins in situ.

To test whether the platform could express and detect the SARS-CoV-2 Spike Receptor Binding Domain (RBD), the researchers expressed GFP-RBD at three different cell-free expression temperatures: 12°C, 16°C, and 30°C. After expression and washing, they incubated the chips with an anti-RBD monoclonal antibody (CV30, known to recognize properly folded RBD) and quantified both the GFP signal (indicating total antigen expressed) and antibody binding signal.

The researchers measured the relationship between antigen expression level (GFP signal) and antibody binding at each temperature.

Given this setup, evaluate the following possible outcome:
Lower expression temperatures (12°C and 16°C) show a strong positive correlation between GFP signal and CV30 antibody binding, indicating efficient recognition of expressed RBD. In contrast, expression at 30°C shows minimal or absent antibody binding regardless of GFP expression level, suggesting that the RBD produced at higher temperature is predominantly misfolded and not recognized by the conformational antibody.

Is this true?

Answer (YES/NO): NO